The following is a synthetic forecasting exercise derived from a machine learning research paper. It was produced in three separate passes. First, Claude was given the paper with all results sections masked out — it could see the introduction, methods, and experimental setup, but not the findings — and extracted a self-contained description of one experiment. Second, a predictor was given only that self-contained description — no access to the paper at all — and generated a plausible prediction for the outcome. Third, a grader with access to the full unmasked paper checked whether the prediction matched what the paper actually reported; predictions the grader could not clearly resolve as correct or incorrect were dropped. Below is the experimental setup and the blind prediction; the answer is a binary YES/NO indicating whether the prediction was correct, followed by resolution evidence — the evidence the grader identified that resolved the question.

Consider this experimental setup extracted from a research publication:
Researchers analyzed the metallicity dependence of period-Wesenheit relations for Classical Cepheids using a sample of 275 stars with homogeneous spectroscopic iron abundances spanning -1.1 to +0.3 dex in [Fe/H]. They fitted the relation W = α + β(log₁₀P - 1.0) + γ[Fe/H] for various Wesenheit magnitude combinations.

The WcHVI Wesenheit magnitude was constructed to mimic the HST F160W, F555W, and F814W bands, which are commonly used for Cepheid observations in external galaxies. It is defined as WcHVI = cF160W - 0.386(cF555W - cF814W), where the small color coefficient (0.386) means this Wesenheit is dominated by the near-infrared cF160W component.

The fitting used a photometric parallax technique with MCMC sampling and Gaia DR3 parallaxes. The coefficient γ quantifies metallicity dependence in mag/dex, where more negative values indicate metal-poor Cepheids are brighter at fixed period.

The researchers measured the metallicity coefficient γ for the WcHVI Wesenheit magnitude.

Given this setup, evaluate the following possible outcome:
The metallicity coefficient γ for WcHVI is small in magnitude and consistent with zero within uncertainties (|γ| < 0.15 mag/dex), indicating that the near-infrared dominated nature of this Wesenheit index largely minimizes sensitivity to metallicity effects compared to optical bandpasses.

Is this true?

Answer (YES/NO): NO